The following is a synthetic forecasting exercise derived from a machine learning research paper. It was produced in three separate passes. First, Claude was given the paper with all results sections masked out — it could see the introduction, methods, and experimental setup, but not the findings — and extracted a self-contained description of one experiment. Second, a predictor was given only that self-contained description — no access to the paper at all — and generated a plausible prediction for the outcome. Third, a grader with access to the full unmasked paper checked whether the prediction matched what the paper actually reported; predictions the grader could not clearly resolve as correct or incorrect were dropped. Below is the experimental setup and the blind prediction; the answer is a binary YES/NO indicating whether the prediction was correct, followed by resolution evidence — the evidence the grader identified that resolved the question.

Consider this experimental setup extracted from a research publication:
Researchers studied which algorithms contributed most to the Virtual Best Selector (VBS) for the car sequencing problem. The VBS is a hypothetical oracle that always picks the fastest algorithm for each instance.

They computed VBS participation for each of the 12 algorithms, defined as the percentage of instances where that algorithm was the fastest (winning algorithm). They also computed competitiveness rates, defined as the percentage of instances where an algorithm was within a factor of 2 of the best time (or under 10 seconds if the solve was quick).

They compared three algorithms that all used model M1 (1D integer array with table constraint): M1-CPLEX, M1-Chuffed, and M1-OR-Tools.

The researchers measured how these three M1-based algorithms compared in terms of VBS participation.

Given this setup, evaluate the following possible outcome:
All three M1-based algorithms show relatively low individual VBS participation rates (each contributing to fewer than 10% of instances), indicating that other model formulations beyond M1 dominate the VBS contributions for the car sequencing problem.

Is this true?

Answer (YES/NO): NO